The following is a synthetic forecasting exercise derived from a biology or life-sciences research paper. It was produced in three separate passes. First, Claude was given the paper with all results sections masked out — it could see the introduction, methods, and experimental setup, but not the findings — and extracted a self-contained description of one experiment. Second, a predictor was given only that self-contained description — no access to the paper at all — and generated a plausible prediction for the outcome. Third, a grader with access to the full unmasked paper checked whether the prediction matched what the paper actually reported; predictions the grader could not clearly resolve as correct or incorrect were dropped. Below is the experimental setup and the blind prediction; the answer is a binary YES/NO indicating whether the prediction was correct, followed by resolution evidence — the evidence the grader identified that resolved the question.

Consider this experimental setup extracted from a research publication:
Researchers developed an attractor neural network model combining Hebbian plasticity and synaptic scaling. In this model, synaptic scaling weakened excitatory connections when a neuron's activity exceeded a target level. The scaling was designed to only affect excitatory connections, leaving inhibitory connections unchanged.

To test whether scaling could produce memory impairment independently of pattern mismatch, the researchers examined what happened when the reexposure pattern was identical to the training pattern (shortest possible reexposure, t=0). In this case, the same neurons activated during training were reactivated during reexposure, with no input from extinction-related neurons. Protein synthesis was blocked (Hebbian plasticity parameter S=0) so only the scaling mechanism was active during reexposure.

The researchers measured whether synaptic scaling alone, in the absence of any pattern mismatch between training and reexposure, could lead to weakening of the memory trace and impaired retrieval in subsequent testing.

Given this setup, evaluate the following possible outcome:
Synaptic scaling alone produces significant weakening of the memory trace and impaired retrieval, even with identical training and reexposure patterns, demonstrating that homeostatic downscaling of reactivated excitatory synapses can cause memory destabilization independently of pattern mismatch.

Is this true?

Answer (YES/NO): YES